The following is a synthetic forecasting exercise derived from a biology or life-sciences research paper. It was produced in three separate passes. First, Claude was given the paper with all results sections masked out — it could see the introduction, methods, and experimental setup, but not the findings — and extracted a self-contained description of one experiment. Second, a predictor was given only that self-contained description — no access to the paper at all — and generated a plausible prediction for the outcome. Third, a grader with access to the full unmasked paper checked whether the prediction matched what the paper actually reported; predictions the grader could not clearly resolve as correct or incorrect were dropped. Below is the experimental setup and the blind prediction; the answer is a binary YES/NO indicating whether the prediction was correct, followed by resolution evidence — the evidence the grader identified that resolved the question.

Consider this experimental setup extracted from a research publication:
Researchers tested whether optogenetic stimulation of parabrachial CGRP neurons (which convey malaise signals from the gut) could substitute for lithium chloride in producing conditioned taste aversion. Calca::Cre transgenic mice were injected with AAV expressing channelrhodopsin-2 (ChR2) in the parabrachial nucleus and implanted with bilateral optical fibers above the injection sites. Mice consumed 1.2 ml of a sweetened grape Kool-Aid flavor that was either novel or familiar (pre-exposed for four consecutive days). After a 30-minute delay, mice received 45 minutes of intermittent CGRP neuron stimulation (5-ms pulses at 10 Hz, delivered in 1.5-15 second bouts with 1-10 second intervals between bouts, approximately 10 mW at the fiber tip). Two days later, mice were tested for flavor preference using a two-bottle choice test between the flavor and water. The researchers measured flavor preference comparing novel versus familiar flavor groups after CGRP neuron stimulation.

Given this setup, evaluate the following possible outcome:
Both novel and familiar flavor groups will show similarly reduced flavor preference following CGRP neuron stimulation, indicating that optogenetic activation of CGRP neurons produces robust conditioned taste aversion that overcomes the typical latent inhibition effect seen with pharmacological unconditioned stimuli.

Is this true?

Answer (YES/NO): NO